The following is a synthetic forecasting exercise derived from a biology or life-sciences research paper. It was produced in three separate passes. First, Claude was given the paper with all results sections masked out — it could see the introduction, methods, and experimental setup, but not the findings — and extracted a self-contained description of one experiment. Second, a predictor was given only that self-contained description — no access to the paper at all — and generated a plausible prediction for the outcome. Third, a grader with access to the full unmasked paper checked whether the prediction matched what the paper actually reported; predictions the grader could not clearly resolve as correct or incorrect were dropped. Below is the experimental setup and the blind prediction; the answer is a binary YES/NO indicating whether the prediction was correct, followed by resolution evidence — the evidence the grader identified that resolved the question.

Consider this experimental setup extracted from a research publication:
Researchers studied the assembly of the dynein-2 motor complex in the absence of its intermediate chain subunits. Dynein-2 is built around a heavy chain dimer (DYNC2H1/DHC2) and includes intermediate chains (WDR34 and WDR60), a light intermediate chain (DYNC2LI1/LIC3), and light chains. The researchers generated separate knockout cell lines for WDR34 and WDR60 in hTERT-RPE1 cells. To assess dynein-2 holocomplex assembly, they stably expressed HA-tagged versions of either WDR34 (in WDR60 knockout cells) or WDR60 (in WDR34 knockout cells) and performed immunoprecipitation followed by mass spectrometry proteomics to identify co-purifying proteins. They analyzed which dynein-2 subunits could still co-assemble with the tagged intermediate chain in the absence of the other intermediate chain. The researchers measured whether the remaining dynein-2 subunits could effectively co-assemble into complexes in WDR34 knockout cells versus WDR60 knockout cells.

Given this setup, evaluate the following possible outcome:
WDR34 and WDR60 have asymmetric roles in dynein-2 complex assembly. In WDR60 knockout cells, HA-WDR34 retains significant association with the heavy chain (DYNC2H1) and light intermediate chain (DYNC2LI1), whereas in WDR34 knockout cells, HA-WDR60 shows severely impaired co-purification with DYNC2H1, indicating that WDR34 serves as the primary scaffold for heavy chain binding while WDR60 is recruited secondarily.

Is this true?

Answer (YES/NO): NO